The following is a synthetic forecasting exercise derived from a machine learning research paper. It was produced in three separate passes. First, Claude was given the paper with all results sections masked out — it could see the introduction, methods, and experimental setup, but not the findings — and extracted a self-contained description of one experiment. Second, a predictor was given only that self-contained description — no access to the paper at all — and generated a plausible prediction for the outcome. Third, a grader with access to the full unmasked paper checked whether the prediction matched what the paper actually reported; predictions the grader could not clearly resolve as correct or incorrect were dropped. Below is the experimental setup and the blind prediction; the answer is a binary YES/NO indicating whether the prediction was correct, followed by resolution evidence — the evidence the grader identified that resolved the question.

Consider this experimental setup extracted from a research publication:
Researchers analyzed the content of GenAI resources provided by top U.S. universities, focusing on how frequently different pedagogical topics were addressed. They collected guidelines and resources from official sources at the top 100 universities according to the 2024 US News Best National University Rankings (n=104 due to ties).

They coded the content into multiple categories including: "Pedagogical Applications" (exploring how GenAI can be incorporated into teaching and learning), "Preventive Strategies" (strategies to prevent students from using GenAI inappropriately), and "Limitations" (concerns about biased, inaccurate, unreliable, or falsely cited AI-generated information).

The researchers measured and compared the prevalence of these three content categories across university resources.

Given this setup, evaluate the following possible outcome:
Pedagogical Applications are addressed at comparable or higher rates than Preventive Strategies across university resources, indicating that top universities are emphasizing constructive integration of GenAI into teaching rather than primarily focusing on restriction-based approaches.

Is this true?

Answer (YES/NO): YES